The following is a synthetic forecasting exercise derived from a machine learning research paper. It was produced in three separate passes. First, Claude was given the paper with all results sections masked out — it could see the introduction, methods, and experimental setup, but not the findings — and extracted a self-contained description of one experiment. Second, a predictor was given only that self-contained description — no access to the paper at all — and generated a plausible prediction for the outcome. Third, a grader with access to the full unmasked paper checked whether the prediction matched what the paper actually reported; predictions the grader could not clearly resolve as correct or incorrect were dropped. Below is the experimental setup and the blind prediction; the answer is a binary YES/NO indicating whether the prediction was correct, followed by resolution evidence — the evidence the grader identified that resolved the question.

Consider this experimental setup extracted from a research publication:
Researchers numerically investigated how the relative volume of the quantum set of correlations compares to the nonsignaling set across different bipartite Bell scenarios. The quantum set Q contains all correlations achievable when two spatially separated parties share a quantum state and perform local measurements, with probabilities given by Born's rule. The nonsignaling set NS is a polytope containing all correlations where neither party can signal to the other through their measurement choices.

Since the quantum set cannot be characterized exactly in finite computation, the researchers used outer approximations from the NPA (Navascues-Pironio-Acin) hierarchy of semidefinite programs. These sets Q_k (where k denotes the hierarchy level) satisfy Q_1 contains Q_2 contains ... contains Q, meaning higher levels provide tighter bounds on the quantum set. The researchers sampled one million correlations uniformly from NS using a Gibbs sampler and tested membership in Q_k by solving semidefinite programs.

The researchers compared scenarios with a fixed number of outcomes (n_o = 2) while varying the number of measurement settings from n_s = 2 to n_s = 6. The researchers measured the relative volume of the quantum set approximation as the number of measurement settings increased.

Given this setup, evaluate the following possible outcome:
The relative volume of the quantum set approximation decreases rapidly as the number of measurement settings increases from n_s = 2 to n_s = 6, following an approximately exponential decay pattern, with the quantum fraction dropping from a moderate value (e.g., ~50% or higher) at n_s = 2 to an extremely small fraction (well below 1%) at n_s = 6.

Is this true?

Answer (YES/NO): YES